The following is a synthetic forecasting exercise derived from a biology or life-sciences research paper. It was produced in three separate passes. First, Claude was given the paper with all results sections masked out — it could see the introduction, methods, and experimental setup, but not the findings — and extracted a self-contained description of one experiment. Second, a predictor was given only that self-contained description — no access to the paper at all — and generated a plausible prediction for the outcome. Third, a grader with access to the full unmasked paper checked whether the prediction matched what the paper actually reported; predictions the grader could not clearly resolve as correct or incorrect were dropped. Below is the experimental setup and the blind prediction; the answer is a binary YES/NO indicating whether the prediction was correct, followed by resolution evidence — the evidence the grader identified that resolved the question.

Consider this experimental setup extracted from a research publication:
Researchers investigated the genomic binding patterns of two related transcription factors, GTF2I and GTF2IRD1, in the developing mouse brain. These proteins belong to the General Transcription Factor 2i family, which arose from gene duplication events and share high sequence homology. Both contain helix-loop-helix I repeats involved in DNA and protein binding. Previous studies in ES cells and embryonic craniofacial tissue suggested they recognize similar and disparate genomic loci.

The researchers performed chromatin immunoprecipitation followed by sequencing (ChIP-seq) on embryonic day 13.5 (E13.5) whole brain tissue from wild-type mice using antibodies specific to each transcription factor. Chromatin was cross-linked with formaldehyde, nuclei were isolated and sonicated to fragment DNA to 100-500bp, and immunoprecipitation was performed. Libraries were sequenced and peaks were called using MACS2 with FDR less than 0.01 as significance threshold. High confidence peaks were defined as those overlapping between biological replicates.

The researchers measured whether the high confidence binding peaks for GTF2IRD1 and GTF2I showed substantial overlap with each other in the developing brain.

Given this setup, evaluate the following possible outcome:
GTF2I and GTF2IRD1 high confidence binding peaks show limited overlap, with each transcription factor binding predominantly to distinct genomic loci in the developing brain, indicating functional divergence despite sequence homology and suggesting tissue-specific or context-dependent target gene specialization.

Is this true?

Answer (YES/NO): NO